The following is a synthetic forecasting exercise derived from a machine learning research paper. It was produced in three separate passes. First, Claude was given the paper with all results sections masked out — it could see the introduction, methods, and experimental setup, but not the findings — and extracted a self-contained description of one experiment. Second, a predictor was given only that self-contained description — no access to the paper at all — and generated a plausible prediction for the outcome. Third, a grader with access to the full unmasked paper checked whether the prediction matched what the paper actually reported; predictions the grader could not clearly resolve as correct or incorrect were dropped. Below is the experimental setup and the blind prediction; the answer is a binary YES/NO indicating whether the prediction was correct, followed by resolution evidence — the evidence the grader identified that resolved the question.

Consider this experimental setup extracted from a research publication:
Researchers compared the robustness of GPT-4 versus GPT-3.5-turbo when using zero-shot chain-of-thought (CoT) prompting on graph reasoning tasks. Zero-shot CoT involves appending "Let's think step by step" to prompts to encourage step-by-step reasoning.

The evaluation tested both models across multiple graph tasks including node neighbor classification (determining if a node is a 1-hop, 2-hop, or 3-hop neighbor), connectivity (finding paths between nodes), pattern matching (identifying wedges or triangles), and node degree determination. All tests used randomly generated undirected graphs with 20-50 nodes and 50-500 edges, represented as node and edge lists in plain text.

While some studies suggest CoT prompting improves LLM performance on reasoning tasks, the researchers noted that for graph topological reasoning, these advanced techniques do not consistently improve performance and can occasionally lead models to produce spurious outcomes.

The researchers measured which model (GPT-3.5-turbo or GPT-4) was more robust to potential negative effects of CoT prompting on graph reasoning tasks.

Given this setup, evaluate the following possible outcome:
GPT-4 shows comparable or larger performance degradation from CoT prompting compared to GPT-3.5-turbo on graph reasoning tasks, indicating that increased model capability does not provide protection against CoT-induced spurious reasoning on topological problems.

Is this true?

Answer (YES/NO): NO